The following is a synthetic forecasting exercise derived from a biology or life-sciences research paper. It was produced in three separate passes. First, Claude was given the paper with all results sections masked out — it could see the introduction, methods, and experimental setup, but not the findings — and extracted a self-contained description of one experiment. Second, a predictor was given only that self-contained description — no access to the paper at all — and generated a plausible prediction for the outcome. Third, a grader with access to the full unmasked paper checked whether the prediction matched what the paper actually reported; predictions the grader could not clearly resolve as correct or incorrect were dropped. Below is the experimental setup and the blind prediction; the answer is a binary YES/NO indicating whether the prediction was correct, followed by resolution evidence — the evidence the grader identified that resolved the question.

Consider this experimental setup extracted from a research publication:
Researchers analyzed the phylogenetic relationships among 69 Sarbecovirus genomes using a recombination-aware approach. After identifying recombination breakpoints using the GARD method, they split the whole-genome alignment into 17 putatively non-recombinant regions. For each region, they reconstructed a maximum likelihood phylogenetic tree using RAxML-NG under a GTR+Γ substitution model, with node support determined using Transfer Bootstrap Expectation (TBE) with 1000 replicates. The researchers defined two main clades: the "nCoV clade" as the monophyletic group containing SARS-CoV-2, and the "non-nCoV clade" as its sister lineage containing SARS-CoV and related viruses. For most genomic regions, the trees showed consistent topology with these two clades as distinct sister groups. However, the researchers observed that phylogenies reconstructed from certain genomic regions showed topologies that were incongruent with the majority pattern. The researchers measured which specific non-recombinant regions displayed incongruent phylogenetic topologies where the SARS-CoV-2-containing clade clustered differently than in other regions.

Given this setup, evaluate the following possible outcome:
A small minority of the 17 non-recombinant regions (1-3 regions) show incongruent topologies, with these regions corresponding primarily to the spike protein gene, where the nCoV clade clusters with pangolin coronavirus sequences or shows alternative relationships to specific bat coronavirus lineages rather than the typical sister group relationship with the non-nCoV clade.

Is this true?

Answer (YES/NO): YES